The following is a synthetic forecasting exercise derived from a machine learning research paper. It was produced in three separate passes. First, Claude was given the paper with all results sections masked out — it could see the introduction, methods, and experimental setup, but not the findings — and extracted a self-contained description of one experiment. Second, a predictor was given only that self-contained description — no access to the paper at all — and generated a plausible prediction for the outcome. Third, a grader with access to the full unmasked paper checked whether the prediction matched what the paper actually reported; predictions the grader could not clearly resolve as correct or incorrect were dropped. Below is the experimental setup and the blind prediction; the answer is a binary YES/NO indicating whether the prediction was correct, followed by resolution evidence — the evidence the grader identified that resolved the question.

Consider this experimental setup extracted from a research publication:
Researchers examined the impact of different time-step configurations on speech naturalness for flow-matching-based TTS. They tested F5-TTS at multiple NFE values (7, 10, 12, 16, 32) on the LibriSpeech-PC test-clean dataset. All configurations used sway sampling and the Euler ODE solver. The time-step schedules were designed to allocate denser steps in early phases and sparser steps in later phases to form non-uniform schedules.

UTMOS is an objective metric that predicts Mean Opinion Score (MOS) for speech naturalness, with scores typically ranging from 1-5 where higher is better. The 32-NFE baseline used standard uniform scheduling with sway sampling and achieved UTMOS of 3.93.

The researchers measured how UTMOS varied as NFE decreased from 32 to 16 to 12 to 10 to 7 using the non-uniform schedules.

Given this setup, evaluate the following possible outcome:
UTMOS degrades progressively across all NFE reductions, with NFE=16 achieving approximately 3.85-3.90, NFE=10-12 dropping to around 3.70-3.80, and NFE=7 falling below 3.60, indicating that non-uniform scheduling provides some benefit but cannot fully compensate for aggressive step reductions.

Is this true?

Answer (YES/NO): NO